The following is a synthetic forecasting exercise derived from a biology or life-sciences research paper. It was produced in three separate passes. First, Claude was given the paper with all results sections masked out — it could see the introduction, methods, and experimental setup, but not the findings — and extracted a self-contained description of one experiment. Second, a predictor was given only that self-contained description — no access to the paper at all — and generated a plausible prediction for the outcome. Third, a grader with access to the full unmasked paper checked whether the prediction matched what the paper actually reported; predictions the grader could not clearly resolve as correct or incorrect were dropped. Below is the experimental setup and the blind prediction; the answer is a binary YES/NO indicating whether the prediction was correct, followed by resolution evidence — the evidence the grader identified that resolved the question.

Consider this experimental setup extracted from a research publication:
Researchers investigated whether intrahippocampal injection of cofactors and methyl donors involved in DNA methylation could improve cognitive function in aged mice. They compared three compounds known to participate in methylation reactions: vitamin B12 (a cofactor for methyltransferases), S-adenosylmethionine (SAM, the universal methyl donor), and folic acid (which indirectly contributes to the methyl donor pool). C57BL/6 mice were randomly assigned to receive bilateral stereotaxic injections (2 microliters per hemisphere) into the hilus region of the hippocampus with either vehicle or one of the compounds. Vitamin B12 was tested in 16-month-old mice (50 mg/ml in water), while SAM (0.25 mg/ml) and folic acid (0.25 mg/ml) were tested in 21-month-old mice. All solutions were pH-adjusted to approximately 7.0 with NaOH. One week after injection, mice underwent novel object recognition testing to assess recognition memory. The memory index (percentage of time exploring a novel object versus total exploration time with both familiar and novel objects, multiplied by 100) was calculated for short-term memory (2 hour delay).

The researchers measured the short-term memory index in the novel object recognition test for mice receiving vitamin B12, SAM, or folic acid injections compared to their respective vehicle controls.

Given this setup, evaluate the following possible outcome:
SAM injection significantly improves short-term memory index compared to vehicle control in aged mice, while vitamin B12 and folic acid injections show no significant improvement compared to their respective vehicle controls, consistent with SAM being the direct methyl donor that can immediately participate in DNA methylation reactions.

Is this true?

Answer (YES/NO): NO